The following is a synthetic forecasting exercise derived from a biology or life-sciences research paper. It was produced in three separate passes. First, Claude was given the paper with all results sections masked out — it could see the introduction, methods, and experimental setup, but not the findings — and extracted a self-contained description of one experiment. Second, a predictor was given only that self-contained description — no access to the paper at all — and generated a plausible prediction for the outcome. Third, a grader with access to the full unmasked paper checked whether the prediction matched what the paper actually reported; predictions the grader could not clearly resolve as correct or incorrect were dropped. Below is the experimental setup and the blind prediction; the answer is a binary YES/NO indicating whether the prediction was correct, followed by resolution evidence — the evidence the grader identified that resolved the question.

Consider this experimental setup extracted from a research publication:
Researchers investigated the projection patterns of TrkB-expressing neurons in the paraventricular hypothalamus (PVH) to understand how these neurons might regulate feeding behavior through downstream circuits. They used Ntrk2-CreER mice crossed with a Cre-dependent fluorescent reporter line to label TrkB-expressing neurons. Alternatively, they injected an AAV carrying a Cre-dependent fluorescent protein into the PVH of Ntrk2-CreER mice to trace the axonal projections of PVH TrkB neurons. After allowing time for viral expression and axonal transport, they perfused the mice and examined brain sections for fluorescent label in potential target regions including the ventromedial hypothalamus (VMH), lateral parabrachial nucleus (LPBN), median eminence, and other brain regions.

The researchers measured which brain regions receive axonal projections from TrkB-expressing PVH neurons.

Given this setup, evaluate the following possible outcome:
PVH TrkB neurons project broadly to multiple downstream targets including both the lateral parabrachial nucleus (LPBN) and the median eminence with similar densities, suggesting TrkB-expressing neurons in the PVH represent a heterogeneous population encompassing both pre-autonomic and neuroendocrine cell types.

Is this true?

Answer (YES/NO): YES